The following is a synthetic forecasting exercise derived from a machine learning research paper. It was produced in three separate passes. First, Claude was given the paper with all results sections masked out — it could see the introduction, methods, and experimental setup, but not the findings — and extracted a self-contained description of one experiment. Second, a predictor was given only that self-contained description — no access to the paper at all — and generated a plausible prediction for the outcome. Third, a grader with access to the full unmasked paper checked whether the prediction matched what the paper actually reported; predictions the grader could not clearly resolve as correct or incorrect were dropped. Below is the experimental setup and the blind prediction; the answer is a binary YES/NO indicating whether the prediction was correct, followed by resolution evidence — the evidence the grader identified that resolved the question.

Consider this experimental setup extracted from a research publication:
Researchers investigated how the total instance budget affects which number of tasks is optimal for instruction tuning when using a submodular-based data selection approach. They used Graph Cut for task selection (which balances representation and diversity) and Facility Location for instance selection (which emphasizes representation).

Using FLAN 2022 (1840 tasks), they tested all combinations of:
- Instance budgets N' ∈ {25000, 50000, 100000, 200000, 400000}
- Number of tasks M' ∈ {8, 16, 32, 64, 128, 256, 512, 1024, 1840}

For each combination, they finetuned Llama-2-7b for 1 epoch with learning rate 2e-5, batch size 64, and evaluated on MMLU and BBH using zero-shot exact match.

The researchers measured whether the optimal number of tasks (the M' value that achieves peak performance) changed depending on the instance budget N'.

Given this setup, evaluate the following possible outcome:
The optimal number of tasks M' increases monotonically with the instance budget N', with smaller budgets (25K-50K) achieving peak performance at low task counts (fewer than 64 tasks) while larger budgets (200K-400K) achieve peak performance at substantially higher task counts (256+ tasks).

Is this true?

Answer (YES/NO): NO